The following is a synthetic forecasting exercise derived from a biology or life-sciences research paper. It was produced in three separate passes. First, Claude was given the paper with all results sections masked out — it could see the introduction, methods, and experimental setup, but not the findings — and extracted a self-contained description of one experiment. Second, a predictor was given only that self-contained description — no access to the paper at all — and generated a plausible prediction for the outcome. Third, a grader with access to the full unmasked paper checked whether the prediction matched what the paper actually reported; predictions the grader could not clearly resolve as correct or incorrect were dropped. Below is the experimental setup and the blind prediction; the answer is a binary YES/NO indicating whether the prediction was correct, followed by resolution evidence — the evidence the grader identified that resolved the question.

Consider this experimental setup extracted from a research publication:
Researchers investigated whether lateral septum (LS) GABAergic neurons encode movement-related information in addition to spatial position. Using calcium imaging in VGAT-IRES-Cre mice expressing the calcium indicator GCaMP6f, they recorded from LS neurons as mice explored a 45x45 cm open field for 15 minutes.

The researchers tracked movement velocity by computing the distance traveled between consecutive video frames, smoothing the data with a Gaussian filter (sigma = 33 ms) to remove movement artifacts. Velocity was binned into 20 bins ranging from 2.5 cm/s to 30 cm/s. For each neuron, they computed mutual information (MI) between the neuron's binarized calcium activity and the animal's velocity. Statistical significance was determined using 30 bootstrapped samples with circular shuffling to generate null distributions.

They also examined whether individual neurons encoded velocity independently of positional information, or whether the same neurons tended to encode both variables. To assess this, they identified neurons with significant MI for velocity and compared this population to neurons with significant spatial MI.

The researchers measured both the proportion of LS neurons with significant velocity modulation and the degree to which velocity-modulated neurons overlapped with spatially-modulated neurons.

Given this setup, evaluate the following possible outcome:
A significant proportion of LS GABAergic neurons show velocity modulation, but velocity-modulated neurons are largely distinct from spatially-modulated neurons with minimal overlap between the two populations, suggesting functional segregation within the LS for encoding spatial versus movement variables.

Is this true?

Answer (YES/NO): NO